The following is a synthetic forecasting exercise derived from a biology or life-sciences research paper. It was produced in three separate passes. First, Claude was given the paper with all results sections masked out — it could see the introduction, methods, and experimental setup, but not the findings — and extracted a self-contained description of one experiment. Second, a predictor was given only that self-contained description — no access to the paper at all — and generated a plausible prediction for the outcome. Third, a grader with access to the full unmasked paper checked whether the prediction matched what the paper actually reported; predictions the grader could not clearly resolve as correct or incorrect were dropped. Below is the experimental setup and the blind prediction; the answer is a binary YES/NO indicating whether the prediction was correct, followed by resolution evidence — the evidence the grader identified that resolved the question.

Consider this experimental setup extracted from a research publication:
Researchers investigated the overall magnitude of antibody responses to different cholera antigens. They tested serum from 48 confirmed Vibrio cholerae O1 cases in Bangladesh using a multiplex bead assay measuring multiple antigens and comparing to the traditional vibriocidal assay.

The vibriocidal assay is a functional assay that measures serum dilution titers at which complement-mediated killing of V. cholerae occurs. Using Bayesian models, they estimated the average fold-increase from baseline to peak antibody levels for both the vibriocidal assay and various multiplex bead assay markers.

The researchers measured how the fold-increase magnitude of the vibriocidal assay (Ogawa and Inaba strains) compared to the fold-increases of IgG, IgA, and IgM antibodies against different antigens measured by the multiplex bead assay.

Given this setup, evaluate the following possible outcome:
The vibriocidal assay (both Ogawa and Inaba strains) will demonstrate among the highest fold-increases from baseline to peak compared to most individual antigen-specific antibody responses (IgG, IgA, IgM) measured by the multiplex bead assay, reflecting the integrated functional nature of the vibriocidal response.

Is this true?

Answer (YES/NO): YES